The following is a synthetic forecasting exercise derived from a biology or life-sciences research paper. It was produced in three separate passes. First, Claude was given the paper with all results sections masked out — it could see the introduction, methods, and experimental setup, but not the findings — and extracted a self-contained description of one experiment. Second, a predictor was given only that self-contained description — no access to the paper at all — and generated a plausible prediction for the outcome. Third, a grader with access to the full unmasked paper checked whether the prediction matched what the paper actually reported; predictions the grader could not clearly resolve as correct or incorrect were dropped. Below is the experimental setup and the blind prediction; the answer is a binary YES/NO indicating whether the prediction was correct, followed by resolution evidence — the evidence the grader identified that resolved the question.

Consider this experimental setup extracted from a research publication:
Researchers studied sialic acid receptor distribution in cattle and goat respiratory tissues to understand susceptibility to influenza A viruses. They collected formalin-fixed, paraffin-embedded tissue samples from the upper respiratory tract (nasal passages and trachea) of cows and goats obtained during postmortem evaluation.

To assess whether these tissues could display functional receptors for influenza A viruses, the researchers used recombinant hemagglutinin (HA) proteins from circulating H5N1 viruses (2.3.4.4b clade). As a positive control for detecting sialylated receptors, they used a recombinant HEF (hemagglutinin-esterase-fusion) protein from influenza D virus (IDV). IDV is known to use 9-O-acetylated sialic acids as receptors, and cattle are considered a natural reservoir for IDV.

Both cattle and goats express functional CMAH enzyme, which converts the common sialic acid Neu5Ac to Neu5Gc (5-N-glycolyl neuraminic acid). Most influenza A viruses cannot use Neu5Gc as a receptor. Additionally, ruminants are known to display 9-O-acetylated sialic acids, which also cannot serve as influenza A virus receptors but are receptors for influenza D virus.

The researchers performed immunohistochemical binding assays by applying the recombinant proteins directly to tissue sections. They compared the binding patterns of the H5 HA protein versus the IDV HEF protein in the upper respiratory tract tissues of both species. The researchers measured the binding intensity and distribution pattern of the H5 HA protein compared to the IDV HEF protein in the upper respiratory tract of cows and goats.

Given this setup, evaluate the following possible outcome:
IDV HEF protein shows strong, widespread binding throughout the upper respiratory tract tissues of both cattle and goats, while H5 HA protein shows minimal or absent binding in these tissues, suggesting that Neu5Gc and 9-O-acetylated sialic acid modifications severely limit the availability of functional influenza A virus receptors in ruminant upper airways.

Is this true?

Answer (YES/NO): YES